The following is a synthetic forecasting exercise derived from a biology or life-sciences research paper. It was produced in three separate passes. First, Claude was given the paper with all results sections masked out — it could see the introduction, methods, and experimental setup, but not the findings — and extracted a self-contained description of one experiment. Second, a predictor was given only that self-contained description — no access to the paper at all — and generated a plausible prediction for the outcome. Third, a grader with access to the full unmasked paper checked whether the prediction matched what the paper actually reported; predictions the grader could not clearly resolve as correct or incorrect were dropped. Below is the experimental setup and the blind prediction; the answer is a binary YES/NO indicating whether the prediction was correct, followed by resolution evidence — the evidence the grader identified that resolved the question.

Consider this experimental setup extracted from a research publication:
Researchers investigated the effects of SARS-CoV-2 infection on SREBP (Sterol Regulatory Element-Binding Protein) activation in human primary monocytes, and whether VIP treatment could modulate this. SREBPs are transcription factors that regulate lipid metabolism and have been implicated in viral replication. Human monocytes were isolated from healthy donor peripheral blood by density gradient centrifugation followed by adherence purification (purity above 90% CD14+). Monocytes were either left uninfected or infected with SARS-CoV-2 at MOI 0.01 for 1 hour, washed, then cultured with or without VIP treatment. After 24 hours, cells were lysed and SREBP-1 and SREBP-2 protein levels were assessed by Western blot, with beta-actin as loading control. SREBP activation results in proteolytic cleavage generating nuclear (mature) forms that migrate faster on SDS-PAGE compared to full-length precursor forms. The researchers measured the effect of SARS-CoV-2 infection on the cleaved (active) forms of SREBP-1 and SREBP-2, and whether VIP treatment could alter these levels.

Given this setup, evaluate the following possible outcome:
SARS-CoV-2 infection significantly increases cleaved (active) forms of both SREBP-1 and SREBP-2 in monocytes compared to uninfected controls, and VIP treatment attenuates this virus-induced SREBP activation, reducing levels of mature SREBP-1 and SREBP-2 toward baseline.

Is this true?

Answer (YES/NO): YES